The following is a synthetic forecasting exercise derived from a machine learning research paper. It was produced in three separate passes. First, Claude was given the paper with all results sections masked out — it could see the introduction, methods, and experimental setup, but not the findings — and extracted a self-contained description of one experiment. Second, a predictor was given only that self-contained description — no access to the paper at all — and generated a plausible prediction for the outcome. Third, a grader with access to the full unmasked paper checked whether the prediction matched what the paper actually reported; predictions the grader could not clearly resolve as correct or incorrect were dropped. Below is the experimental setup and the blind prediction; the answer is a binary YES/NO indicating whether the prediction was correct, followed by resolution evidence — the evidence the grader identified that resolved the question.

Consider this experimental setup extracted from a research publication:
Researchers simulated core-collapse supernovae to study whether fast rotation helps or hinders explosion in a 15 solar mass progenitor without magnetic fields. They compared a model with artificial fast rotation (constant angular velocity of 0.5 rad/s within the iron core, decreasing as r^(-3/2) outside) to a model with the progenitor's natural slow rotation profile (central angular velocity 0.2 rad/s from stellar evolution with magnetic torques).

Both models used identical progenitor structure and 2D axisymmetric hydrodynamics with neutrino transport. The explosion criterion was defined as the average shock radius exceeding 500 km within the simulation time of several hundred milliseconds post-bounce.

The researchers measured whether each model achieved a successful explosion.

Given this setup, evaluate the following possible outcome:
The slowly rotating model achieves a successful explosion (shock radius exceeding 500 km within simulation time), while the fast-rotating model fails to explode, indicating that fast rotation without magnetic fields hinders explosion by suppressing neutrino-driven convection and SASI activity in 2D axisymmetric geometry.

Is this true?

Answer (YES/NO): NO